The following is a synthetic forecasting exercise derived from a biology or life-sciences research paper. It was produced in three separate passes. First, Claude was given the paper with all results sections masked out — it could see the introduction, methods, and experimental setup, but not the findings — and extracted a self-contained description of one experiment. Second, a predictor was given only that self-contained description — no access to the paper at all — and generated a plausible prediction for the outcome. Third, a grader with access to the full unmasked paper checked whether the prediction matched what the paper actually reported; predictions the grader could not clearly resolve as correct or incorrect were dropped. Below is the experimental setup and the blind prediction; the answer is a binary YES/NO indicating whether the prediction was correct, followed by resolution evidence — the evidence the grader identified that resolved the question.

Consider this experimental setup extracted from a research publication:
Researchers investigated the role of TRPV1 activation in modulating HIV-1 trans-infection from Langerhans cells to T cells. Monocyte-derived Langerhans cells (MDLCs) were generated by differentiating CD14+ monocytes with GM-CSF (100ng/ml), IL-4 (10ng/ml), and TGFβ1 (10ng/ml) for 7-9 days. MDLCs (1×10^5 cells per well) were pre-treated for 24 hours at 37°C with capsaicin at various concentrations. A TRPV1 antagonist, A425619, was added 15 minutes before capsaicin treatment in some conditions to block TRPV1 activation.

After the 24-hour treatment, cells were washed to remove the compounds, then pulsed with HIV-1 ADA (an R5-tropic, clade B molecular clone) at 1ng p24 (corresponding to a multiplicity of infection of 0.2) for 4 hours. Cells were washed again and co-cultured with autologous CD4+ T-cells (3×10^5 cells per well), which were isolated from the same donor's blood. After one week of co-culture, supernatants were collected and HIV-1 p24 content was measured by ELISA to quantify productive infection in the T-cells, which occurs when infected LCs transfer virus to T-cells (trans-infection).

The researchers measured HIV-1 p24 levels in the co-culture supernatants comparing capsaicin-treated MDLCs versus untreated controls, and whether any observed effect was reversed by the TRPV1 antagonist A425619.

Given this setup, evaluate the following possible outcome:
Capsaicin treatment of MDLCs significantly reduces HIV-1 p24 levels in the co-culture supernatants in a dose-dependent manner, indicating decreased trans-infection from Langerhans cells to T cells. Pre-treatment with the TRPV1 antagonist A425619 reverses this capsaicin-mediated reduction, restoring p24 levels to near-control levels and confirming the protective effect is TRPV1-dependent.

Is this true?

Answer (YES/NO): YES